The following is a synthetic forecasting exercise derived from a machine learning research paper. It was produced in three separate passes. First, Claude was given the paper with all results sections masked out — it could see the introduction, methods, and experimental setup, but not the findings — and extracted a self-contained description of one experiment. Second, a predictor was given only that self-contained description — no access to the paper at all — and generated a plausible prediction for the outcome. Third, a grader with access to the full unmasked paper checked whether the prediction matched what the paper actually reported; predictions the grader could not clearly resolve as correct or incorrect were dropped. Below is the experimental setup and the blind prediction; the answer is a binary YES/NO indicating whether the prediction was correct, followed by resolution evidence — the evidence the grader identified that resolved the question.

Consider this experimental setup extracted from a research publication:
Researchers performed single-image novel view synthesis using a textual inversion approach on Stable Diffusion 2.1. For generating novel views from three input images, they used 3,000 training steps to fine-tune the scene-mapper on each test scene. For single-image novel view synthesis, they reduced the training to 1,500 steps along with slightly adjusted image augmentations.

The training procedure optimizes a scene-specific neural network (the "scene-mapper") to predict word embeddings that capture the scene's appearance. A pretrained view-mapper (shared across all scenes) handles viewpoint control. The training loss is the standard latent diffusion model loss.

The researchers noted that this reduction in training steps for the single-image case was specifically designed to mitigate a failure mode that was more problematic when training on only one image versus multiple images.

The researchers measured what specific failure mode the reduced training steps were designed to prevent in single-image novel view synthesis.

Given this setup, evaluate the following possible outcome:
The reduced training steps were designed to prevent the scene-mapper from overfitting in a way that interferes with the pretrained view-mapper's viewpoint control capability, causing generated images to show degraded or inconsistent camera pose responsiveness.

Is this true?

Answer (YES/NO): NO